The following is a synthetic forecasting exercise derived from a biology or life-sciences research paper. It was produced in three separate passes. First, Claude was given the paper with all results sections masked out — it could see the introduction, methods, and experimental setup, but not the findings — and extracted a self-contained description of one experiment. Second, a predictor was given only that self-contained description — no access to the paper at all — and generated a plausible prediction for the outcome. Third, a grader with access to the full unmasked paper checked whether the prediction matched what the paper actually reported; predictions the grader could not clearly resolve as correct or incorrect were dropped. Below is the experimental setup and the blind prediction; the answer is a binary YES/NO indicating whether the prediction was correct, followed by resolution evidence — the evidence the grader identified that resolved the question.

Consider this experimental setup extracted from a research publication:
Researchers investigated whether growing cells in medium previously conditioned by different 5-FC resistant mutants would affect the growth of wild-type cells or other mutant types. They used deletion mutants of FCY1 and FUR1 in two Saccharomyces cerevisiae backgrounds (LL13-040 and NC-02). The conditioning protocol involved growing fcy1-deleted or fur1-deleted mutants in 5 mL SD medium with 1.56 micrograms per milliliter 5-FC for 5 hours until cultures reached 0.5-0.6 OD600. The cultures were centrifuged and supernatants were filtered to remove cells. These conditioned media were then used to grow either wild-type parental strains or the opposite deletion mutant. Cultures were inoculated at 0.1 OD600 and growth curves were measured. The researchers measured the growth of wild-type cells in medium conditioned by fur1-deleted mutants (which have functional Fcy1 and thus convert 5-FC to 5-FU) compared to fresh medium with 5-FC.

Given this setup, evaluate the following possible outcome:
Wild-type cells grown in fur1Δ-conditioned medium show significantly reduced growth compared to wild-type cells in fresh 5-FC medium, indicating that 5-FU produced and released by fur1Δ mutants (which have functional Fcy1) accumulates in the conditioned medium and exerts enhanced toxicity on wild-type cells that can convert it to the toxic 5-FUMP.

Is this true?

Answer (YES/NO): YES